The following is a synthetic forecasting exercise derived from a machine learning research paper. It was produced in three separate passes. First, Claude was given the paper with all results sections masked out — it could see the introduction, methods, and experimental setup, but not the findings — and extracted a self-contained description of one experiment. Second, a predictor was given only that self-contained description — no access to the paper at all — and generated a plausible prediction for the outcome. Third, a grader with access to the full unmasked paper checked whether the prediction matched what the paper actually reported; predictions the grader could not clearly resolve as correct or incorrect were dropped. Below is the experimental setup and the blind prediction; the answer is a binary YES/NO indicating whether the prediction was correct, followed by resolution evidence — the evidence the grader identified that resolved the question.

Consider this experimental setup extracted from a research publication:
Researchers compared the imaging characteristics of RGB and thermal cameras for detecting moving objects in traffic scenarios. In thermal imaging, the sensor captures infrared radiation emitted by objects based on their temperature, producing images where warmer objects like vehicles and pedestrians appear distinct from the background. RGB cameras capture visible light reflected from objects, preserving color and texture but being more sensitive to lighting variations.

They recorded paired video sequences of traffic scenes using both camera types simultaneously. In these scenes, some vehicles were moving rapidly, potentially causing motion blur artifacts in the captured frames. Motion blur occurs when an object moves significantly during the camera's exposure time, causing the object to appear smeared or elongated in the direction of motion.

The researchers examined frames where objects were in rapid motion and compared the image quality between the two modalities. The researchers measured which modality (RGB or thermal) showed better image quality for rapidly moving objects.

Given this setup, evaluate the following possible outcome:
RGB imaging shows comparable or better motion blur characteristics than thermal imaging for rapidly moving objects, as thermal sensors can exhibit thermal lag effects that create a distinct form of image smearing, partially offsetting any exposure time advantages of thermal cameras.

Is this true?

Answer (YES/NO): NO